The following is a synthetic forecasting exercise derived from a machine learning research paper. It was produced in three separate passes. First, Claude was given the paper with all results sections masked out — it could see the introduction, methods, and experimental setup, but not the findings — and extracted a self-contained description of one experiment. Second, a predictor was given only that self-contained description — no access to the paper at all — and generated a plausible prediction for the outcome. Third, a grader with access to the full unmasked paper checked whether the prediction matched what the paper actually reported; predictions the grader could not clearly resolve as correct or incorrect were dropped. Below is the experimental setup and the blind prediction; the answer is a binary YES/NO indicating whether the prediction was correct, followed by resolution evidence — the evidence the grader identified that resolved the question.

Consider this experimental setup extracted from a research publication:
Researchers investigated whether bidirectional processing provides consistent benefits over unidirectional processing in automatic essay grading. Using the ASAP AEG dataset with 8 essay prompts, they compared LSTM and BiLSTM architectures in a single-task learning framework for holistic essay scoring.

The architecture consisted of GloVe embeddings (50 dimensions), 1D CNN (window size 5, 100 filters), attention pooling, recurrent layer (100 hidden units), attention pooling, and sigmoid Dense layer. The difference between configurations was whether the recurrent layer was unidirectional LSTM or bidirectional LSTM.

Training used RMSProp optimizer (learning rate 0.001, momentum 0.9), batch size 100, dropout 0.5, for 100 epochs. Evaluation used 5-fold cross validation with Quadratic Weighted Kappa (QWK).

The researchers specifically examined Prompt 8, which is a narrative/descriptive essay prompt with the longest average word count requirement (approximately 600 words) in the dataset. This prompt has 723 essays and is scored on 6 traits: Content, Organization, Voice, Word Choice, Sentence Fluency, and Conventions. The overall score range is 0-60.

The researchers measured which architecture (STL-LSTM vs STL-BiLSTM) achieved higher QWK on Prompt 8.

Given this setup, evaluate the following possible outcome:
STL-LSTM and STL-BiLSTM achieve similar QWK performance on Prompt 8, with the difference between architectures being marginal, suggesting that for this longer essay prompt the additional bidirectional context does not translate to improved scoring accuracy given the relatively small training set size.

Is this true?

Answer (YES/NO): NO